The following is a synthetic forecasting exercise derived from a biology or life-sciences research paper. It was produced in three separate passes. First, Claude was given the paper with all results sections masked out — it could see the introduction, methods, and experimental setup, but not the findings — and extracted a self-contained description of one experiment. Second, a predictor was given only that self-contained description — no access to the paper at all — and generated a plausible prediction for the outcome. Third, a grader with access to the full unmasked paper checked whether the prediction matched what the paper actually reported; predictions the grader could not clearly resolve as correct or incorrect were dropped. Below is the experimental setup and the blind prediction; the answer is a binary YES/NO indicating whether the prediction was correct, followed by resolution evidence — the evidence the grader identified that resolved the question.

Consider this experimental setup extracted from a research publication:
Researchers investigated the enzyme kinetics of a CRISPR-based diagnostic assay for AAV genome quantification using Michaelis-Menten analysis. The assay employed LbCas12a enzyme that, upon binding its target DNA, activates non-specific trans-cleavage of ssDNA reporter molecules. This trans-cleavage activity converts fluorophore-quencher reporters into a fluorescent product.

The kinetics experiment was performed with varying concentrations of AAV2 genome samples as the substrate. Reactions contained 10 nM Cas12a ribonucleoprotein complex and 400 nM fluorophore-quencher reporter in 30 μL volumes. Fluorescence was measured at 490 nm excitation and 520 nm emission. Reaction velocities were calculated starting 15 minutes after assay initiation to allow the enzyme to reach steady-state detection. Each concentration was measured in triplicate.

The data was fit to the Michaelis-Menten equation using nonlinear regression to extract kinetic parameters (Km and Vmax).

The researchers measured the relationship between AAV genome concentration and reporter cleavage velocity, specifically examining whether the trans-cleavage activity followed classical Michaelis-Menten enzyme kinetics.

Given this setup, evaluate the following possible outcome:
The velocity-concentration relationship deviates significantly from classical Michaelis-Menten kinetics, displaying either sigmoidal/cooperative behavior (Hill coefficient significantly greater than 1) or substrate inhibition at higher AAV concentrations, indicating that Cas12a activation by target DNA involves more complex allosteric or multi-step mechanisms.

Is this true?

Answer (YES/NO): NO